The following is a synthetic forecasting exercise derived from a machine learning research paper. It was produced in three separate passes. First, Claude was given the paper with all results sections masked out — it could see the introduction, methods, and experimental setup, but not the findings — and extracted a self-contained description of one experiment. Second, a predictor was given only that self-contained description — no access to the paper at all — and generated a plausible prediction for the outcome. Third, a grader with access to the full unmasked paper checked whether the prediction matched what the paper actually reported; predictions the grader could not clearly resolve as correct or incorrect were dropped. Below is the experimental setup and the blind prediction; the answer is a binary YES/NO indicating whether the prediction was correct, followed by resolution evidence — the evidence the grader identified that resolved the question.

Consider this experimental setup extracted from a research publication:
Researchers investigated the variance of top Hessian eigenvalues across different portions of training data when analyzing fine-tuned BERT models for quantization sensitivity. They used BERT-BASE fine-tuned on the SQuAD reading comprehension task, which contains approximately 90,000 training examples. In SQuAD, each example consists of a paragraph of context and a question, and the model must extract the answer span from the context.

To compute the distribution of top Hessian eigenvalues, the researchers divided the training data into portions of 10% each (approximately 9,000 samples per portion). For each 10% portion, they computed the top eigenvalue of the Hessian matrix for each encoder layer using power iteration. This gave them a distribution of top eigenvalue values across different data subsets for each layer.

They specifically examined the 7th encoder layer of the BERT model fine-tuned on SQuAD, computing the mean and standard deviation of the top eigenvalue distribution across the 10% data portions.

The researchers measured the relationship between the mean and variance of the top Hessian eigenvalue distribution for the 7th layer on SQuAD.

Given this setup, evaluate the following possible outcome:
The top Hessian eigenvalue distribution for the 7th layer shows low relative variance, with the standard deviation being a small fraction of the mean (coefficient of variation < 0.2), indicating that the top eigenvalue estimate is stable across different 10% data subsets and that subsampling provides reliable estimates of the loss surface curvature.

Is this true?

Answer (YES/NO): NO